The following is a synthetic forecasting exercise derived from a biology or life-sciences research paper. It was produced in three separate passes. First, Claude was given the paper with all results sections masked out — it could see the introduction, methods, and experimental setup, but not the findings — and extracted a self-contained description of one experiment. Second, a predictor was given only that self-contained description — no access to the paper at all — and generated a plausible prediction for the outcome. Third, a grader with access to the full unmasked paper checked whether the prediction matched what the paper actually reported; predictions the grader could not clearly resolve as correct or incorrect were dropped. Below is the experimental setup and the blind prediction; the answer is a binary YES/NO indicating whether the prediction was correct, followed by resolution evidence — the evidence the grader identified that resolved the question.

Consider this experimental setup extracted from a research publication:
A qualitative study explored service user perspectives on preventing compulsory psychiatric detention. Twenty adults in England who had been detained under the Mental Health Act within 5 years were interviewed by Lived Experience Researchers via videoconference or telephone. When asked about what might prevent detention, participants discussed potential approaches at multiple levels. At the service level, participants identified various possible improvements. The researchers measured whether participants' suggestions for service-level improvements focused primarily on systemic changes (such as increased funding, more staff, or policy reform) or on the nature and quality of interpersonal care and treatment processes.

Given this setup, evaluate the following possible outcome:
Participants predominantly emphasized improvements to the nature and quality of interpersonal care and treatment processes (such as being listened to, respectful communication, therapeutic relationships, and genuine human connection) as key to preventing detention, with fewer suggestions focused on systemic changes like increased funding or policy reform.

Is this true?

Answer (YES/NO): YES